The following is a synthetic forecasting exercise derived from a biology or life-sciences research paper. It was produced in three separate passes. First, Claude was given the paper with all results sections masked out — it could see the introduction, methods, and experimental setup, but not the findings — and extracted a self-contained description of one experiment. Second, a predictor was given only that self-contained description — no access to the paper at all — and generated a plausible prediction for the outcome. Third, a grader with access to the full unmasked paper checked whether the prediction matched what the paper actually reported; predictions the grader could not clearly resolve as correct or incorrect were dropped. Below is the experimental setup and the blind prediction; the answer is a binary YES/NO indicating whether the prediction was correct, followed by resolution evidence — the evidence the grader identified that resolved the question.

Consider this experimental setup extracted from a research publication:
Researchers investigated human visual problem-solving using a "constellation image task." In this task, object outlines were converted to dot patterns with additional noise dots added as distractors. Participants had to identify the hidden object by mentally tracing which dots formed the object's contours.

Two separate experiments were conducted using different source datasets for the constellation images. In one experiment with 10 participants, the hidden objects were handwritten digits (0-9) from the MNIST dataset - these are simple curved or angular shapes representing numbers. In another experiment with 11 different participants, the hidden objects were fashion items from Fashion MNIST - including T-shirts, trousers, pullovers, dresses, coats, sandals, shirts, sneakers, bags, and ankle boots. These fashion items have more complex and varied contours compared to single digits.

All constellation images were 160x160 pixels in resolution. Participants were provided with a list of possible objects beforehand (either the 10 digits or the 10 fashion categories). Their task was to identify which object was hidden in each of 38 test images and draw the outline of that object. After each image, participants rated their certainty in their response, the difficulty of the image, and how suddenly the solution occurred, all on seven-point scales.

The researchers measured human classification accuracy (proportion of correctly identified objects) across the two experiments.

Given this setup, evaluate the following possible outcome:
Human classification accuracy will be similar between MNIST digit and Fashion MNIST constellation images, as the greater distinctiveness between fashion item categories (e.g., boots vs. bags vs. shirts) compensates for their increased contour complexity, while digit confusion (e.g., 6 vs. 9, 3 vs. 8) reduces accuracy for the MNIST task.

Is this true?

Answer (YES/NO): YES